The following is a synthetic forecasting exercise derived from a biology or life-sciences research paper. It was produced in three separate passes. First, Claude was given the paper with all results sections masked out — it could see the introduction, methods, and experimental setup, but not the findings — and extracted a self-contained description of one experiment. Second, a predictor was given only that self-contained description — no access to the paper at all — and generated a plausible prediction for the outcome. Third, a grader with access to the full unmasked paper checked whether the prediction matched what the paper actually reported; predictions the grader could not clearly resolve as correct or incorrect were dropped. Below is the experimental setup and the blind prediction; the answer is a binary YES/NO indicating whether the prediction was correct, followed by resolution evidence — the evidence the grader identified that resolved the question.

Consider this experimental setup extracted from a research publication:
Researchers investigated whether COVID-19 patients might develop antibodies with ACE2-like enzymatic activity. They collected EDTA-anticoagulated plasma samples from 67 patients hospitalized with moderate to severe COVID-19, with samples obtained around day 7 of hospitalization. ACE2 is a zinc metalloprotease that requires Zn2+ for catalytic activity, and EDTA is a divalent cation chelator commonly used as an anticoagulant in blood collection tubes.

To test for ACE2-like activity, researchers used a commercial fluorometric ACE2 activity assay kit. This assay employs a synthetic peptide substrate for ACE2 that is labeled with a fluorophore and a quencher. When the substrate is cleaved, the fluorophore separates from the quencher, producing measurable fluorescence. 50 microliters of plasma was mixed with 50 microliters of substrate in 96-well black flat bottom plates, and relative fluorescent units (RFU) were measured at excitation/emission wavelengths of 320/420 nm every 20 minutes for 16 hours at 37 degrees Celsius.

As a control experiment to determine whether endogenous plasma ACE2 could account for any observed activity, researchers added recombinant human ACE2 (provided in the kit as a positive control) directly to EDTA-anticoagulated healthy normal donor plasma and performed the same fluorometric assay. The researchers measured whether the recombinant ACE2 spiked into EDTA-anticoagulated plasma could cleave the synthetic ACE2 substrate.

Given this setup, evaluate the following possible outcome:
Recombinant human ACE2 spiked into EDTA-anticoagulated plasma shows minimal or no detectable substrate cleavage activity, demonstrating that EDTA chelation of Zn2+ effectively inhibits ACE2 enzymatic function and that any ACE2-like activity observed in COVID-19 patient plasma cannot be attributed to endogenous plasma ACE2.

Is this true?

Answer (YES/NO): YES